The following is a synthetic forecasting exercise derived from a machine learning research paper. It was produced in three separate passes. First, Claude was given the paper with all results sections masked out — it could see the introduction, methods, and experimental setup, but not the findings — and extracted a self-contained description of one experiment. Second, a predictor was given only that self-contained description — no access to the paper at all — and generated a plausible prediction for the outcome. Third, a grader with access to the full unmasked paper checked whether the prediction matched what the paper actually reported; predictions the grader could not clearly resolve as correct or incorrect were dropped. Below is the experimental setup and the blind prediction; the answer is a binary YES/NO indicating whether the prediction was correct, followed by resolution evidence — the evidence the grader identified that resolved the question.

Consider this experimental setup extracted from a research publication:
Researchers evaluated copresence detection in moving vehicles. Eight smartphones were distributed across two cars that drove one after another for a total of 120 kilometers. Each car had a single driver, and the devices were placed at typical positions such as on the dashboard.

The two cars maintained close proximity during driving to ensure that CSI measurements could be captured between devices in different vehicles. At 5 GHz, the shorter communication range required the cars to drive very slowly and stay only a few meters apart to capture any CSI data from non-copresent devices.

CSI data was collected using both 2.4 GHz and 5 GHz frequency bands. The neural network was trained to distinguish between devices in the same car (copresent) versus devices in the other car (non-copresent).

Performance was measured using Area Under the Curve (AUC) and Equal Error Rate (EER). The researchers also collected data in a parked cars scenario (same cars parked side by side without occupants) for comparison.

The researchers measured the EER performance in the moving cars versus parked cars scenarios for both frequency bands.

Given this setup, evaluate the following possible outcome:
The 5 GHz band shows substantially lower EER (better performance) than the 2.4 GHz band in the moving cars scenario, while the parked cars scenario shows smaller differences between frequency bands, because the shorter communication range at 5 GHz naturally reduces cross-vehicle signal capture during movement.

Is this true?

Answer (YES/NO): NO